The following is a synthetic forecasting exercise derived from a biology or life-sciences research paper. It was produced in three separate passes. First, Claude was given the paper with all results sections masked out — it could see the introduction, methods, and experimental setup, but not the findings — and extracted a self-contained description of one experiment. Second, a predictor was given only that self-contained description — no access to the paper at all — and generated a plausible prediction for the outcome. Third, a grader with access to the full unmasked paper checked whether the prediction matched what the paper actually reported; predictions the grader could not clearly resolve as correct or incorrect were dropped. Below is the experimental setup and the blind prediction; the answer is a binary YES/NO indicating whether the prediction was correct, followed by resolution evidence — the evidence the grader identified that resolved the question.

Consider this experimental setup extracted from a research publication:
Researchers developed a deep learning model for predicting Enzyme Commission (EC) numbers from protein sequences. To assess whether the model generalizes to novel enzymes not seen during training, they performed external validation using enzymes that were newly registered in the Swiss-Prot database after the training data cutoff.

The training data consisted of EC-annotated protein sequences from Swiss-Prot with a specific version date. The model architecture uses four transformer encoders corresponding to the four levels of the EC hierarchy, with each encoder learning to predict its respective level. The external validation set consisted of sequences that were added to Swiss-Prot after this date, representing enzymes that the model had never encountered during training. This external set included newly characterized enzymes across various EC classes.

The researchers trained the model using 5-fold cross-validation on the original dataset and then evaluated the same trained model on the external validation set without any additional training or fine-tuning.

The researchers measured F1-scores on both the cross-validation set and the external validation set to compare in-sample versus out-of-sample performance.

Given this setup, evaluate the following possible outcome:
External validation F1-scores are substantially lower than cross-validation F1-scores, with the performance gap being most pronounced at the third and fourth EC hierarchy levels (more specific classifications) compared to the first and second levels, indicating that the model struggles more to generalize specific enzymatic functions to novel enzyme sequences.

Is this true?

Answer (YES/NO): NO